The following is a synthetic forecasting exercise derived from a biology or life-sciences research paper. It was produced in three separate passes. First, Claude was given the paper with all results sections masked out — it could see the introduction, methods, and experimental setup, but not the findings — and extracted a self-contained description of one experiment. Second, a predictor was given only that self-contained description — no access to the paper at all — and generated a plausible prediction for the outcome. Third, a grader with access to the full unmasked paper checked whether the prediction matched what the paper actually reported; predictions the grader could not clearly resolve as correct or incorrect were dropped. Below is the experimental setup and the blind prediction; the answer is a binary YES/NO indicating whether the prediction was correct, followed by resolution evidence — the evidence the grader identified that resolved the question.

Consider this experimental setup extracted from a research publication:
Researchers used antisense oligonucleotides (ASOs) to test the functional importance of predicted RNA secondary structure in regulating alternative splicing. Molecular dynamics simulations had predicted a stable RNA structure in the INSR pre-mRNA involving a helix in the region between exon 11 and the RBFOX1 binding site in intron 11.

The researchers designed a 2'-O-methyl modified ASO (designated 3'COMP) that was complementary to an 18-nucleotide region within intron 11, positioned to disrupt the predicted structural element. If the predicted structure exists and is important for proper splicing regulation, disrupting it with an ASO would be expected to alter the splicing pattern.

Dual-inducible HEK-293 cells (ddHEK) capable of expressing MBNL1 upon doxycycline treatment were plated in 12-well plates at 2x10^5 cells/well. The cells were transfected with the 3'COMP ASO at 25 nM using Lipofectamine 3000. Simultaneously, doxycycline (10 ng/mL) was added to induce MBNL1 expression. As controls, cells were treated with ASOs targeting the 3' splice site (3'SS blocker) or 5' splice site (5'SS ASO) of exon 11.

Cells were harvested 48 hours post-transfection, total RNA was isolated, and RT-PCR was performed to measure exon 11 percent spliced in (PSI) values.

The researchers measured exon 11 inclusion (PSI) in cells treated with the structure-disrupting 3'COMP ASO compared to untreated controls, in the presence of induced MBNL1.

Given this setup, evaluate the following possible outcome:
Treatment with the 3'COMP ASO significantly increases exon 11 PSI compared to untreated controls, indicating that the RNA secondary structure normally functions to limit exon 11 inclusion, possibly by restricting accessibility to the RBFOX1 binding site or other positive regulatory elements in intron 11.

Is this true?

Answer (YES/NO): YES